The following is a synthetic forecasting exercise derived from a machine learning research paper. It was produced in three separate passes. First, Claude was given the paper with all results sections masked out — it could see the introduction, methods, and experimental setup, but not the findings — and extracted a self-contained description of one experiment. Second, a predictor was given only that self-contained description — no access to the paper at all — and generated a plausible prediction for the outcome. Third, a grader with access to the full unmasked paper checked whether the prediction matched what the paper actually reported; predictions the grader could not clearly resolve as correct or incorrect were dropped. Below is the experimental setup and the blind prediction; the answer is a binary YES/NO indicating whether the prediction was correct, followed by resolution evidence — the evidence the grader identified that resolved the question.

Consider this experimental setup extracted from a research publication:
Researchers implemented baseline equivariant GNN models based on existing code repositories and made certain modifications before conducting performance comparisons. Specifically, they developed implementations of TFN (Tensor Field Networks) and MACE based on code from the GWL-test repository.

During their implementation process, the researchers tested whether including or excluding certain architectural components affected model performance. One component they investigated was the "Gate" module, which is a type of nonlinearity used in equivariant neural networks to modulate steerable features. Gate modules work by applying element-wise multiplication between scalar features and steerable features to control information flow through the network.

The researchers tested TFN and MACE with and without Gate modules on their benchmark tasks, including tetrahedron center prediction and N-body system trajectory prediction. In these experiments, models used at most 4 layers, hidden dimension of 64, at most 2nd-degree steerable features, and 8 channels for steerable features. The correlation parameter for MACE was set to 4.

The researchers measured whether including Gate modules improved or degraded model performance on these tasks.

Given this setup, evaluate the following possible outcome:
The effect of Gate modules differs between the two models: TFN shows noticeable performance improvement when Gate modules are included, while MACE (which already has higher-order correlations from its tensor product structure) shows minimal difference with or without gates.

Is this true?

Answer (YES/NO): NO